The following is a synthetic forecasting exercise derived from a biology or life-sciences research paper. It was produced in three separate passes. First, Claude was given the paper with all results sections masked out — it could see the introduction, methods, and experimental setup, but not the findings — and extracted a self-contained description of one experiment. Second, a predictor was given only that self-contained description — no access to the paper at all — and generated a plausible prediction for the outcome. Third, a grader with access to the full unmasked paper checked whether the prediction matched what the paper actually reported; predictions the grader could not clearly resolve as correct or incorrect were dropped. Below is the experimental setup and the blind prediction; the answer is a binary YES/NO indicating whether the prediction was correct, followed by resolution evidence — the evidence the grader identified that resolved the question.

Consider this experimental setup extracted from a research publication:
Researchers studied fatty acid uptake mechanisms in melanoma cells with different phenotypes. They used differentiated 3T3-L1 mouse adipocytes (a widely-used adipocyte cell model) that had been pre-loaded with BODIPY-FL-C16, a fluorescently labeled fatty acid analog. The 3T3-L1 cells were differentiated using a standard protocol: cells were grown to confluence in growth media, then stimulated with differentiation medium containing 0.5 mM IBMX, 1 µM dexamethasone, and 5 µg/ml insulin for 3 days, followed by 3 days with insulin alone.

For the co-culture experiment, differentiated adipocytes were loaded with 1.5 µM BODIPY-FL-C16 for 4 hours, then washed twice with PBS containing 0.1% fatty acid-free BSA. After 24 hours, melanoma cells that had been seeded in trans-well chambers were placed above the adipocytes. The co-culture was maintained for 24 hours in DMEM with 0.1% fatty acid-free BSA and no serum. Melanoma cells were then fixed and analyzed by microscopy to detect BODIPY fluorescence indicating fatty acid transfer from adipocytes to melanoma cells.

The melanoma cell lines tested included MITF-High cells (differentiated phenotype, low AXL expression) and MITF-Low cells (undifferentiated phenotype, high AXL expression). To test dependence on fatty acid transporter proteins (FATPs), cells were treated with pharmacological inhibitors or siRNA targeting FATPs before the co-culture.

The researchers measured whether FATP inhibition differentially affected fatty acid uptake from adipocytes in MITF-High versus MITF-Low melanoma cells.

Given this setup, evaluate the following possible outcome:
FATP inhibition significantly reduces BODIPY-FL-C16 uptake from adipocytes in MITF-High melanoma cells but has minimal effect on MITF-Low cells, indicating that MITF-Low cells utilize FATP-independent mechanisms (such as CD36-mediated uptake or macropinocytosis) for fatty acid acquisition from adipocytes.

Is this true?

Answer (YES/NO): YES